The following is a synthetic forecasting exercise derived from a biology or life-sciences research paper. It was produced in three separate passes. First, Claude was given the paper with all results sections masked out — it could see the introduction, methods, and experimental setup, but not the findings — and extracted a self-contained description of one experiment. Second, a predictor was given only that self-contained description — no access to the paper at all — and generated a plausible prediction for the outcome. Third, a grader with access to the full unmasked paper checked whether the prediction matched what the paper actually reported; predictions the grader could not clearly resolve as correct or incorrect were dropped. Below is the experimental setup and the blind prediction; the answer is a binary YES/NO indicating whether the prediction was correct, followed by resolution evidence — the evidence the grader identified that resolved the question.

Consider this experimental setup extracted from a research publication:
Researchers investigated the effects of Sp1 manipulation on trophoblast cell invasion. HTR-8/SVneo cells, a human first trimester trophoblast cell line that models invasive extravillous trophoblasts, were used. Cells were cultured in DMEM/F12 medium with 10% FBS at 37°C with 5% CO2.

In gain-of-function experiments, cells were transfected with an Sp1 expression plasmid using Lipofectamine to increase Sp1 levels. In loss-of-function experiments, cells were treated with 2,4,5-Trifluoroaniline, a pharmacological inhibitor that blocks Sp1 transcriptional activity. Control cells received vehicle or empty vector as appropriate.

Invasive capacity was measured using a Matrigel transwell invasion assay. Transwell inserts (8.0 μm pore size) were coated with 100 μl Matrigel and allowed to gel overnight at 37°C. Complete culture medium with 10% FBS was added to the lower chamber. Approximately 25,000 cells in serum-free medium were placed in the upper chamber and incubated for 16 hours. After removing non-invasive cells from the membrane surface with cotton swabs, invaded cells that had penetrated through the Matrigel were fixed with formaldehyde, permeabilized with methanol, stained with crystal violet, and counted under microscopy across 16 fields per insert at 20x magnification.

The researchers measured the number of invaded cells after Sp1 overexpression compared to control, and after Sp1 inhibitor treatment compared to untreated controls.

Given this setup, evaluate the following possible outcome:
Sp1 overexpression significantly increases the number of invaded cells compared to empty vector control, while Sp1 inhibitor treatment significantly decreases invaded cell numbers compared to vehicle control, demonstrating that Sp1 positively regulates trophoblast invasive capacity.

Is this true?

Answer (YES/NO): YES